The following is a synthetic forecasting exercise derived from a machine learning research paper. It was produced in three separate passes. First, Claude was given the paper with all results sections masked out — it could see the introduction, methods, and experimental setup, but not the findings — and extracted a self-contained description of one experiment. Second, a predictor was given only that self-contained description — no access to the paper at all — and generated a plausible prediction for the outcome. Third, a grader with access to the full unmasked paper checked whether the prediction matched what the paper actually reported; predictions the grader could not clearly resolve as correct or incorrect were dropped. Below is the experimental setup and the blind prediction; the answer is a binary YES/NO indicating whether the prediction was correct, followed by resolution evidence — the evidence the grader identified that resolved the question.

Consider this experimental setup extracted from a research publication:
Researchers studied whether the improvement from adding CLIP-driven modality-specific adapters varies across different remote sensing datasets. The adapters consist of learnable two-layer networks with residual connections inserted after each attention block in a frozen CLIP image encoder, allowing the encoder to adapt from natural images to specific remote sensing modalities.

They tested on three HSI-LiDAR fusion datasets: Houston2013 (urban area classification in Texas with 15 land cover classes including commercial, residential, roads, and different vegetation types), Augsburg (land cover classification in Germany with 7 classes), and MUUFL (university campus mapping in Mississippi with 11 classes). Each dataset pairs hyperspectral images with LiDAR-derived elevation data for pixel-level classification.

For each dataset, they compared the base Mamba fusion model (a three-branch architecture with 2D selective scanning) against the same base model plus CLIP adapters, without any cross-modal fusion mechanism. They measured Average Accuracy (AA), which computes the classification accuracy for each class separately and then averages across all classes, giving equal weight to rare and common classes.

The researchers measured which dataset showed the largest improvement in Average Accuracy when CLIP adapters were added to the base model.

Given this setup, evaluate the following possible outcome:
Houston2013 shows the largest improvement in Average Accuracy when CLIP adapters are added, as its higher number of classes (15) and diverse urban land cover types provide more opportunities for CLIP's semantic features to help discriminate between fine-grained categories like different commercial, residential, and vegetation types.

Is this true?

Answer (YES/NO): NO